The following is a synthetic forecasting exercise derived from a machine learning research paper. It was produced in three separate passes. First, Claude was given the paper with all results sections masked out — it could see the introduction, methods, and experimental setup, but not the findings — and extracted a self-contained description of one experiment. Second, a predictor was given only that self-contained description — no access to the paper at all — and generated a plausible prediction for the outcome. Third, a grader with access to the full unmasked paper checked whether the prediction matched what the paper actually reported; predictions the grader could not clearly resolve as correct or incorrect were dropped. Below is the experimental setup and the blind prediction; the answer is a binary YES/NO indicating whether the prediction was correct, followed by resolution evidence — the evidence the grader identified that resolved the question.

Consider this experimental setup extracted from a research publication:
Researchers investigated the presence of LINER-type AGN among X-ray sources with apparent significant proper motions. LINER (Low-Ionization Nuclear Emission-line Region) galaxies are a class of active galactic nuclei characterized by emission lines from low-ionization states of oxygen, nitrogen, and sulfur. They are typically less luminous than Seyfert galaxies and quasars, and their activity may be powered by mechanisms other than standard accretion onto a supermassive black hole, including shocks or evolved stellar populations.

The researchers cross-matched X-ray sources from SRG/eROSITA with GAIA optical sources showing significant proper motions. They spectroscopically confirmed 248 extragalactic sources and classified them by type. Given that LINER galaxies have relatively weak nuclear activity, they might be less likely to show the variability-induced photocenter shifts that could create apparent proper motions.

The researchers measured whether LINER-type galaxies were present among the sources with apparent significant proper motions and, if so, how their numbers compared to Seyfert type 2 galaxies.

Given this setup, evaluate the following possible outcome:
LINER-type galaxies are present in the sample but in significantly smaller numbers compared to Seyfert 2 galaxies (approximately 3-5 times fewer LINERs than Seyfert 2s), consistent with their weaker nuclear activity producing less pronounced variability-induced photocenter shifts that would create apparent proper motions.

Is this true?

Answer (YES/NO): NO